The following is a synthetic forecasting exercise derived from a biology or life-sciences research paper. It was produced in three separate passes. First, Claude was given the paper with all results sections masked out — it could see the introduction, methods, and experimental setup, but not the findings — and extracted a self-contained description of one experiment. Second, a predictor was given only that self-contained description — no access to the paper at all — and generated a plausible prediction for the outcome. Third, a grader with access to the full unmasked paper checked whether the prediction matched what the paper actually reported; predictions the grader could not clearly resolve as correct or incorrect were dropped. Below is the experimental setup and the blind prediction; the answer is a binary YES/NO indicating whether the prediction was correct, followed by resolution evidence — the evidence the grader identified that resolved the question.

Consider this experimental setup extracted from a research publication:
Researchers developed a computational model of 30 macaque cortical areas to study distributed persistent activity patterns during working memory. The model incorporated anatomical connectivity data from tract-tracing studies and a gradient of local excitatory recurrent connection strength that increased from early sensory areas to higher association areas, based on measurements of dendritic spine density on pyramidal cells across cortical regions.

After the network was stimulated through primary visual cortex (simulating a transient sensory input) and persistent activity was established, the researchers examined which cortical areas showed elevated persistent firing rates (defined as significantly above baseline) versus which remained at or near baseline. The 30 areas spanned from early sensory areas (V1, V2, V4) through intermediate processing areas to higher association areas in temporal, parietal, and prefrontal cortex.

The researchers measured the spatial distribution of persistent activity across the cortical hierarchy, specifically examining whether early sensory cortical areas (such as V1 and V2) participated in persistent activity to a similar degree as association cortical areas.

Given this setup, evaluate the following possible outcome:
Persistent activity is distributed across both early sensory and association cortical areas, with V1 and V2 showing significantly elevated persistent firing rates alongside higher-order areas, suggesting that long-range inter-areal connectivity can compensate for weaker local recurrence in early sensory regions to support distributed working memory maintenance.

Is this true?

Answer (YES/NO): NO